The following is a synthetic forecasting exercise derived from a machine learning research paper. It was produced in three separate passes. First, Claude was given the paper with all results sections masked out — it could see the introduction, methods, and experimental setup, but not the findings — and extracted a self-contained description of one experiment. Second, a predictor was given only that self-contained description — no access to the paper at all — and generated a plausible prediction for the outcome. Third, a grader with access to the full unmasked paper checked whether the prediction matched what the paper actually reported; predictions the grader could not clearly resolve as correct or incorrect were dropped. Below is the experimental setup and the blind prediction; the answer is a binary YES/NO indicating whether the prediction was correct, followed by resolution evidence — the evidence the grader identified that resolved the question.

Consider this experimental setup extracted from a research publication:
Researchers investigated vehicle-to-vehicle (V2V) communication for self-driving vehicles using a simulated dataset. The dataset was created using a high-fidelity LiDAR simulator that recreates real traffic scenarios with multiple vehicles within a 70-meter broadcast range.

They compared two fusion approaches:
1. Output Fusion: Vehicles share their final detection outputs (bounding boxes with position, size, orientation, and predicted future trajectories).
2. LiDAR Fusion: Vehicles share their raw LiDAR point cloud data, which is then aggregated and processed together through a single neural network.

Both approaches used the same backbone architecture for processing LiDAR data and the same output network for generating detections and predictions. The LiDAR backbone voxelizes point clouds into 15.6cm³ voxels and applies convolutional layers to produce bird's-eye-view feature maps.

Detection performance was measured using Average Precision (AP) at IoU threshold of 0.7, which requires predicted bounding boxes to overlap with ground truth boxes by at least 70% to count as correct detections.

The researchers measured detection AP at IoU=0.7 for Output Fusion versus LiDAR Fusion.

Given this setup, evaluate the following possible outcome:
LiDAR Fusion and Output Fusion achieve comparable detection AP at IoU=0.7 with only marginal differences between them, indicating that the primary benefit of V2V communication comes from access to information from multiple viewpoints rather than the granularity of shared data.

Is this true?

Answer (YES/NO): YES